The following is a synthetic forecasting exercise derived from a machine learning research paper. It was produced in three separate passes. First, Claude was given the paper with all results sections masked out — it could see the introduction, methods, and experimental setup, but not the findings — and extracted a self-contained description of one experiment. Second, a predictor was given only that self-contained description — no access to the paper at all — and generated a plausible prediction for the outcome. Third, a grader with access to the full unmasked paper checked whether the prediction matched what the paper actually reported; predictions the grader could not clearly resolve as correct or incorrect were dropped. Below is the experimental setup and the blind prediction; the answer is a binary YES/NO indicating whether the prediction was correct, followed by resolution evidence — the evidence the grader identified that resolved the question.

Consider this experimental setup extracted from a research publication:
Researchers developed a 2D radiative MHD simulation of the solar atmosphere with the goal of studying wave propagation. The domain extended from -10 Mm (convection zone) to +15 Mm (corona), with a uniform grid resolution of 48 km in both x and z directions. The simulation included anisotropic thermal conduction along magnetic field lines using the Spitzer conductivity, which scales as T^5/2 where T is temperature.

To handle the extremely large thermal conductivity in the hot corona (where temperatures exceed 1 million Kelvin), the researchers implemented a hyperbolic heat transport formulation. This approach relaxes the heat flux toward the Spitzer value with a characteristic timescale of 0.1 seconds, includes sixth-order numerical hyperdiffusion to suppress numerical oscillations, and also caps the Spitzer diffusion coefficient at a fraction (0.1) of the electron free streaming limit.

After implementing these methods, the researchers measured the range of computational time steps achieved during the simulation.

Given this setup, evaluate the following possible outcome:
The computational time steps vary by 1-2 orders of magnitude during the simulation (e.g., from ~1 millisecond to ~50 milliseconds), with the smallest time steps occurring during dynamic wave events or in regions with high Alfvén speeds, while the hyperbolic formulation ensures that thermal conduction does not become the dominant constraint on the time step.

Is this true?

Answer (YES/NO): NO